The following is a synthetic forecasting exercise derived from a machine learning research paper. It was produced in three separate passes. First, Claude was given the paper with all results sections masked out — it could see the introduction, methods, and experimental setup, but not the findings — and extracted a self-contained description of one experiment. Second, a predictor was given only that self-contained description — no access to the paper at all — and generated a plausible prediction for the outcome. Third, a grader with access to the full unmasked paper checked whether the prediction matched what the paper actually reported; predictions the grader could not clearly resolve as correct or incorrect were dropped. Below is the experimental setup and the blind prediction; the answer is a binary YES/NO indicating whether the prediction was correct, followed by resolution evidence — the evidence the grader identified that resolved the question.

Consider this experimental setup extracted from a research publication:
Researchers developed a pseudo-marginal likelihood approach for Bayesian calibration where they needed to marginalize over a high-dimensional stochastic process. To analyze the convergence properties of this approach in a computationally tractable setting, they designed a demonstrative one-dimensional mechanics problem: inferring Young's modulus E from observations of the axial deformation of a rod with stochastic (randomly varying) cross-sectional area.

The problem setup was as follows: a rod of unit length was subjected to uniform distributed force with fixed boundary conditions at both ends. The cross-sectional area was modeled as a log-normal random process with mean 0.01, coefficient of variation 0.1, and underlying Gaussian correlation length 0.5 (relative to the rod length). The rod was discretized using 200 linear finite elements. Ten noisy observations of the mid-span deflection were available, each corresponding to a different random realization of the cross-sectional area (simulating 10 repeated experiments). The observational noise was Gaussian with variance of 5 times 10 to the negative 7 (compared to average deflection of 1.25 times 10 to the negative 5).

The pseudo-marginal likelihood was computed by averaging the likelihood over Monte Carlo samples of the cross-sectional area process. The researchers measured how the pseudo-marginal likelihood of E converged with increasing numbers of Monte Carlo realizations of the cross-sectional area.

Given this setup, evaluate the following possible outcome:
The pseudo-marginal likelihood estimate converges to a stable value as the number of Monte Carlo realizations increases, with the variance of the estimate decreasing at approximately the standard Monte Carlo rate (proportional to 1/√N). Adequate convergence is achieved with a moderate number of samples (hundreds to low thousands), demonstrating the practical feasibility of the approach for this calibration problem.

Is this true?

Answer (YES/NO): NO